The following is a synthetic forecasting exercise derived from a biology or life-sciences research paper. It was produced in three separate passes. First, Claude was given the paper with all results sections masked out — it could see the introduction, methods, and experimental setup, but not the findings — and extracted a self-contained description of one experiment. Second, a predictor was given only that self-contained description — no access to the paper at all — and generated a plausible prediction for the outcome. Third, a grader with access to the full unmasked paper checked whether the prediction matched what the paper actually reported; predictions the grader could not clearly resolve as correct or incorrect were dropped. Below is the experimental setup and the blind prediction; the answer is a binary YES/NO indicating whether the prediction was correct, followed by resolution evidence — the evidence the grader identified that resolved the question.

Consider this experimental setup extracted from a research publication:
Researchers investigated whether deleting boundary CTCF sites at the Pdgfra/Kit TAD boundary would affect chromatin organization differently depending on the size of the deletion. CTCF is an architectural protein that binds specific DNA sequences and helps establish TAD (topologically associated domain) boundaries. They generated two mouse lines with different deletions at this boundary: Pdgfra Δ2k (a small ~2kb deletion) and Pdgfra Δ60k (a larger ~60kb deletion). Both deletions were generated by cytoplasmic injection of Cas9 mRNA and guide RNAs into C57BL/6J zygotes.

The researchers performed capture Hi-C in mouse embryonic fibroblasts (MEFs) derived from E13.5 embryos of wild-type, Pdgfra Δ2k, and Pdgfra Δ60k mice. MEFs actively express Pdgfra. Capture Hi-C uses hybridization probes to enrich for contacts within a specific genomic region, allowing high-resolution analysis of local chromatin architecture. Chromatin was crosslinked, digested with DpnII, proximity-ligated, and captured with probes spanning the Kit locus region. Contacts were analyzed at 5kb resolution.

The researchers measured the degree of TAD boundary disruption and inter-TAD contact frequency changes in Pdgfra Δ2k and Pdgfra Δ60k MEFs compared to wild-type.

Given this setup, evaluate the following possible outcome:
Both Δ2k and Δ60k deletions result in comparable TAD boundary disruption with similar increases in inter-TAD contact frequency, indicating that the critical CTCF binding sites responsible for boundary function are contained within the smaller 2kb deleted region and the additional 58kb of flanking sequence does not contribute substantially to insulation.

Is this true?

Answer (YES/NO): NO